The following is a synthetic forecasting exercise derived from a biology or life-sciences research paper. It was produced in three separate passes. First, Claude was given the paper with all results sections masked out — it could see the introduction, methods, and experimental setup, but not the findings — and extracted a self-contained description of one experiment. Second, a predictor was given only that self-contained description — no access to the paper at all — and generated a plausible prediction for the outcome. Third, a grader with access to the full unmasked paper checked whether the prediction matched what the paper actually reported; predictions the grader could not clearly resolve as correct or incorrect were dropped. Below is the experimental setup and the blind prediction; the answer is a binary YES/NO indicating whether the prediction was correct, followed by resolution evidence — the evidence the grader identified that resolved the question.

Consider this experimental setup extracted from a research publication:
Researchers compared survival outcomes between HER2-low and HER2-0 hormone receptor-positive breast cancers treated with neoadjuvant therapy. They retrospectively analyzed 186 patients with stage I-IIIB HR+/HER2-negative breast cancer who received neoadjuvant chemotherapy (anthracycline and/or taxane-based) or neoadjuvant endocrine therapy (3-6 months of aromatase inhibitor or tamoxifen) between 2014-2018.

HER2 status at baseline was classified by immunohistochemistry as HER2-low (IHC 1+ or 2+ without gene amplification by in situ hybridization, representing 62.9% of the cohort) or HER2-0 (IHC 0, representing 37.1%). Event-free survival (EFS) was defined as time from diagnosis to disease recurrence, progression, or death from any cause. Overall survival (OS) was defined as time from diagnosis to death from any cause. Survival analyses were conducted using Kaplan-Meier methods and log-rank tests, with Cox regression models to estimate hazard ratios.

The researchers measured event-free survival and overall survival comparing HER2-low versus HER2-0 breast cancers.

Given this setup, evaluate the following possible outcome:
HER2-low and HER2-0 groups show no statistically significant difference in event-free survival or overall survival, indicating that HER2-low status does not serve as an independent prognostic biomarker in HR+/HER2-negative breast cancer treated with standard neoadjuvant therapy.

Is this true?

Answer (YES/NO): YES